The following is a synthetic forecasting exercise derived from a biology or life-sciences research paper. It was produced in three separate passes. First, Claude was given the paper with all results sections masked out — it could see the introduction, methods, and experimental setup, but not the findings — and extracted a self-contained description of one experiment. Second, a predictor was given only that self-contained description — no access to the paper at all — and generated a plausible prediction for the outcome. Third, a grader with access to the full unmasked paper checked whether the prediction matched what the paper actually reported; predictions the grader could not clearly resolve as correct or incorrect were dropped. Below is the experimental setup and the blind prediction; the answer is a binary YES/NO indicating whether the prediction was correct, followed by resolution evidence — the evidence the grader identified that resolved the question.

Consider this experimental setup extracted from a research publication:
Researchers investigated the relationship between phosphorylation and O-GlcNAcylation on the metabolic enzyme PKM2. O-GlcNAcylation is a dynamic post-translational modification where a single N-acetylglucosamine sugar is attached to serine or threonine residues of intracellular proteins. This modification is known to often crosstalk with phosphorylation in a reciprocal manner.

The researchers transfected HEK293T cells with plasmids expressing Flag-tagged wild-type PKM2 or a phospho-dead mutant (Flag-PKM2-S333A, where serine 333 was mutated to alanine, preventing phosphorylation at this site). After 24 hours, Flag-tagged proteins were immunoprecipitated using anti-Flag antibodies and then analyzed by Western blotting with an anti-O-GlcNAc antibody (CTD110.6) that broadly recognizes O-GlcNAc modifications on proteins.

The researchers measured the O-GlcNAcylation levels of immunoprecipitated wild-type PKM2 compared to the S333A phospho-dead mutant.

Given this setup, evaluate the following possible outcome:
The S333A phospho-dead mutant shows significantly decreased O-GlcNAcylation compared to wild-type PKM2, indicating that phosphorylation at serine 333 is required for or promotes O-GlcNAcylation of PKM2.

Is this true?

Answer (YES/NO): NO